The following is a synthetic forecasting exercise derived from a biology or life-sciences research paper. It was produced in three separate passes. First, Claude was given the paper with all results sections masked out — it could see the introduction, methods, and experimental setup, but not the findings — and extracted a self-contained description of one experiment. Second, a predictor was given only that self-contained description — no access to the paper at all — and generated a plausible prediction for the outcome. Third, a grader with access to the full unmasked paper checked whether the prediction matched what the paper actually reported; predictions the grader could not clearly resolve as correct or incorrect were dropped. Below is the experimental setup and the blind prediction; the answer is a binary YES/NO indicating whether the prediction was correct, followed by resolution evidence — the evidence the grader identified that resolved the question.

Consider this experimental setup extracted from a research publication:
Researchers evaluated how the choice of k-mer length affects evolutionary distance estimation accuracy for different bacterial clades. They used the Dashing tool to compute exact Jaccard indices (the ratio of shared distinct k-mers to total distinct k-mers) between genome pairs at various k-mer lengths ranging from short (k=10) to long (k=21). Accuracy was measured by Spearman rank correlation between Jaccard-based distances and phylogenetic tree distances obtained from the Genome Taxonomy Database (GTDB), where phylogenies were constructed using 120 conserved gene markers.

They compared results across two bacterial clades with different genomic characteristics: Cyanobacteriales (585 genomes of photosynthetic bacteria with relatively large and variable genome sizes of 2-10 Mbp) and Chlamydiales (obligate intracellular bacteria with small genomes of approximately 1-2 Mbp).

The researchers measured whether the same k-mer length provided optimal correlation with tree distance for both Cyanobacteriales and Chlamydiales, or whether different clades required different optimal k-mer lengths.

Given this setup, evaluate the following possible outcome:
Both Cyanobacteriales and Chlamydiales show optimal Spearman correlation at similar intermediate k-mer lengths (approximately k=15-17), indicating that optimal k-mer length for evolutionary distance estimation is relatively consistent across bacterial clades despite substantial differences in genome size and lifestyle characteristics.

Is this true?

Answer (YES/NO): NO